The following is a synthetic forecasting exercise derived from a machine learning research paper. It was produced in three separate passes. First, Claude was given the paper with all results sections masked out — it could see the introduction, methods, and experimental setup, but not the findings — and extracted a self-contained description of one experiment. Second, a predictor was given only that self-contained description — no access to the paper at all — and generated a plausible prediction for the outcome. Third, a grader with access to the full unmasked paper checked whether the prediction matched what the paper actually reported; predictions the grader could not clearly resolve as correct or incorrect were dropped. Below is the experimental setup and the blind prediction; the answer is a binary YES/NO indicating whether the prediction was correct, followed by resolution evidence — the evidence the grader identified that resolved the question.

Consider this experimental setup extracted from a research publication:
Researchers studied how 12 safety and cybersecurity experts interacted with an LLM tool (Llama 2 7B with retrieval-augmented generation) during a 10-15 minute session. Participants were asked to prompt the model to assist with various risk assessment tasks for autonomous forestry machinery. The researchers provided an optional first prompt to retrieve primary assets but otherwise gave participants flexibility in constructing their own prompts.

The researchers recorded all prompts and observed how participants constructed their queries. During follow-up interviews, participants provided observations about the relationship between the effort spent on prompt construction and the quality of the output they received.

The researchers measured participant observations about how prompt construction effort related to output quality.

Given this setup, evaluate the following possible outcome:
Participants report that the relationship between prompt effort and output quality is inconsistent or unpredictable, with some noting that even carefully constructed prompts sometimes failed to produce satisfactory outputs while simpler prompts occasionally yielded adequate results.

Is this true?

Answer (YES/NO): NO